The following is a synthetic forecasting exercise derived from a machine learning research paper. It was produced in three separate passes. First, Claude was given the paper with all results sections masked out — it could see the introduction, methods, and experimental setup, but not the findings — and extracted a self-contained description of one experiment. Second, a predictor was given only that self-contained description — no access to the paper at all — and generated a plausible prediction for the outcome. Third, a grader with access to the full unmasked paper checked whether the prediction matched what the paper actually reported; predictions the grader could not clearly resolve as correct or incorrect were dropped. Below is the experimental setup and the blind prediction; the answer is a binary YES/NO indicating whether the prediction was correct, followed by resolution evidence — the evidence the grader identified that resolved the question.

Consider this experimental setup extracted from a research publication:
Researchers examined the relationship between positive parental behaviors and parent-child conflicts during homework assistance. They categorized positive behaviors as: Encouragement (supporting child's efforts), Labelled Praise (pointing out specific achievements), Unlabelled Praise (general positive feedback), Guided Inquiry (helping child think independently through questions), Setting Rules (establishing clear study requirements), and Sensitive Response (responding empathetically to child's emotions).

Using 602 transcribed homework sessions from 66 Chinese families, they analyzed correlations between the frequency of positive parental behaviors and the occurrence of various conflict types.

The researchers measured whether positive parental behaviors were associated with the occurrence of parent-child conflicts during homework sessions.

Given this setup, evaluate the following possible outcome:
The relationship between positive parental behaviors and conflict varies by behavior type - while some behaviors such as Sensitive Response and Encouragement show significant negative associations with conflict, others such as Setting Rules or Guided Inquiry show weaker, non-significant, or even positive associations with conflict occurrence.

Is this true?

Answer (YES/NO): NO